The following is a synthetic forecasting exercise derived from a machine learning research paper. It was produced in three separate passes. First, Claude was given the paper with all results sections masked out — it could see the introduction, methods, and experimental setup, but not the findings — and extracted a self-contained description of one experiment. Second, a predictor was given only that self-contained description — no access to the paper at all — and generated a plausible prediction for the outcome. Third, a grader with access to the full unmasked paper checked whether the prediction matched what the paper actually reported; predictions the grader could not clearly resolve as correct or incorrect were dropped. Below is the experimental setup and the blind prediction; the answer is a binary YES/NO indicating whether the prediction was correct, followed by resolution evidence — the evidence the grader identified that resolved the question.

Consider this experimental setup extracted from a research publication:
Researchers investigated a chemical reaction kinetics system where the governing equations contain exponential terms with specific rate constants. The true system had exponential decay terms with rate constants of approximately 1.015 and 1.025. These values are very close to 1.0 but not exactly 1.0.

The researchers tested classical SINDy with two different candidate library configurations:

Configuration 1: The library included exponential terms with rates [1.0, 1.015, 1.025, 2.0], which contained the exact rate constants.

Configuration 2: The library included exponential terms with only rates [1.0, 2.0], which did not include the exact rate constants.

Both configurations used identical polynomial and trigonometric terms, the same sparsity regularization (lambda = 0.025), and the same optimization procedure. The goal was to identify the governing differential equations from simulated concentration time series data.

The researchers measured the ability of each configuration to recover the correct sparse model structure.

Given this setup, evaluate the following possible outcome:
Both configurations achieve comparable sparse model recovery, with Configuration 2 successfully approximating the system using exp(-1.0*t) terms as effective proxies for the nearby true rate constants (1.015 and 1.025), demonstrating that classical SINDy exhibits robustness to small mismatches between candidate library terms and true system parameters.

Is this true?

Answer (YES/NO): NO